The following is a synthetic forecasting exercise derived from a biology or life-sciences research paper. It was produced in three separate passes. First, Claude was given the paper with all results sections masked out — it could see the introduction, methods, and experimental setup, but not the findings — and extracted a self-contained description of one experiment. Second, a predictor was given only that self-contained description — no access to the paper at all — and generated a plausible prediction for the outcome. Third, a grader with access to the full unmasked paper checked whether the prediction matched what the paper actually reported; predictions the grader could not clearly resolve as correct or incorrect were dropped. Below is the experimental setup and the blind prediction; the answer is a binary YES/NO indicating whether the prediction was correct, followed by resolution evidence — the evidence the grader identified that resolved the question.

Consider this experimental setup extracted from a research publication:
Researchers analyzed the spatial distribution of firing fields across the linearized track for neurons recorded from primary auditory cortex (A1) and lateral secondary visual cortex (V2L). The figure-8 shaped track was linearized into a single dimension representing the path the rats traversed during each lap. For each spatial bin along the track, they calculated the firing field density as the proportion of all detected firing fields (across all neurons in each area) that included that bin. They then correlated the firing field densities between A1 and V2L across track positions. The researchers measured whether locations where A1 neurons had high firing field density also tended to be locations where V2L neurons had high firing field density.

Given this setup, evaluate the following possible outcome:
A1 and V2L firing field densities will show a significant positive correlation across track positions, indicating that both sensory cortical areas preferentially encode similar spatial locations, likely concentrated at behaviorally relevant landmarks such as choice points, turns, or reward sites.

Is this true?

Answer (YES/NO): NO